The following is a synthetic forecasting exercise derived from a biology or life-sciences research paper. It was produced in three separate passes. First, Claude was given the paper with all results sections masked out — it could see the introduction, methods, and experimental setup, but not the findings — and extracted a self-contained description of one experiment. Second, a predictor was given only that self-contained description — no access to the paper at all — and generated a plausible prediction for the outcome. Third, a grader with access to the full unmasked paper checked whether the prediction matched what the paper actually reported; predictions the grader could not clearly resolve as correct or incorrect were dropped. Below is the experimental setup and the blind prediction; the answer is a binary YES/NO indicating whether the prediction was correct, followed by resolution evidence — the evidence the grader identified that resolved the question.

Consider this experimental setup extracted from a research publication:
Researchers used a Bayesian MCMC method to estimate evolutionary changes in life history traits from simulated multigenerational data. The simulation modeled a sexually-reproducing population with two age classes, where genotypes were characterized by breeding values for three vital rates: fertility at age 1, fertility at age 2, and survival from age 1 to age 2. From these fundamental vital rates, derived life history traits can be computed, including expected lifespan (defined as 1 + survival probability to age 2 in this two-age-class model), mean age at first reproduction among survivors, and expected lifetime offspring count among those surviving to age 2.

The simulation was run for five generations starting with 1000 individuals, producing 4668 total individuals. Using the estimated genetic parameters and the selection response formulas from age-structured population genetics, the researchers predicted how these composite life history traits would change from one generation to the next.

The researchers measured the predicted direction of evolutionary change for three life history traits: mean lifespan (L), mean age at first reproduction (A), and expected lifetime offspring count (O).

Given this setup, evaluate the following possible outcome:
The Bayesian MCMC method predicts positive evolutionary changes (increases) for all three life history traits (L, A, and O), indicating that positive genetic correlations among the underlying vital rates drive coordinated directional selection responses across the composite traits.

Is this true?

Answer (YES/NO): NO